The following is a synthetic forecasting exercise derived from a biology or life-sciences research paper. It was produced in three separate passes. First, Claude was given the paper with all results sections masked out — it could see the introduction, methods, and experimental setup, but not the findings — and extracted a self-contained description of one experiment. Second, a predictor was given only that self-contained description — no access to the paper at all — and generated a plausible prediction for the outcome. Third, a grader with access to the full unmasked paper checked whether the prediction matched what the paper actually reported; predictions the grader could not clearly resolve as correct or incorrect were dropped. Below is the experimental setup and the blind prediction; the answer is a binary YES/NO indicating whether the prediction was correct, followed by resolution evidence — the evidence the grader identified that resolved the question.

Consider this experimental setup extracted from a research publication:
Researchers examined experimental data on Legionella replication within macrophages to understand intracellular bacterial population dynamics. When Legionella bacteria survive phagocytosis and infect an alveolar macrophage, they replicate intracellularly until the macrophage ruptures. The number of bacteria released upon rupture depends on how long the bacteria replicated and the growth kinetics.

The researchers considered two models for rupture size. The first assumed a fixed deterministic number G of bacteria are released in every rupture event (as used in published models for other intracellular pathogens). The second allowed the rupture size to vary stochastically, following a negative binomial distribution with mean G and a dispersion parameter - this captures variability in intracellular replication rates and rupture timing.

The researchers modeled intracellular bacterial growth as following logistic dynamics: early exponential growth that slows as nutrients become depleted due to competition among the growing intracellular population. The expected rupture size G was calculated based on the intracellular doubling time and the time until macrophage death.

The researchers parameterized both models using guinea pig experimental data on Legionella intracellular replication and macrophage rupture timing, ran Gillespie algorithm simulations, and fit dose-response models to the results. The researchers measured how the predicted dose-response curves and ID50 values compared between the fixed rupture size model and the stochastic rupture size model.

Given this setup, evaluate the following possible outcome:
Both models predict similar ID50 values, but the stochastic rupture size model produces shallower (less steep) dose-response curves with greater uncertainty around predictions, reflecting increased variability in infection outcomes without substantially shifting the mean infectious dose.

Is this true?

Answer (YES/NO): NO